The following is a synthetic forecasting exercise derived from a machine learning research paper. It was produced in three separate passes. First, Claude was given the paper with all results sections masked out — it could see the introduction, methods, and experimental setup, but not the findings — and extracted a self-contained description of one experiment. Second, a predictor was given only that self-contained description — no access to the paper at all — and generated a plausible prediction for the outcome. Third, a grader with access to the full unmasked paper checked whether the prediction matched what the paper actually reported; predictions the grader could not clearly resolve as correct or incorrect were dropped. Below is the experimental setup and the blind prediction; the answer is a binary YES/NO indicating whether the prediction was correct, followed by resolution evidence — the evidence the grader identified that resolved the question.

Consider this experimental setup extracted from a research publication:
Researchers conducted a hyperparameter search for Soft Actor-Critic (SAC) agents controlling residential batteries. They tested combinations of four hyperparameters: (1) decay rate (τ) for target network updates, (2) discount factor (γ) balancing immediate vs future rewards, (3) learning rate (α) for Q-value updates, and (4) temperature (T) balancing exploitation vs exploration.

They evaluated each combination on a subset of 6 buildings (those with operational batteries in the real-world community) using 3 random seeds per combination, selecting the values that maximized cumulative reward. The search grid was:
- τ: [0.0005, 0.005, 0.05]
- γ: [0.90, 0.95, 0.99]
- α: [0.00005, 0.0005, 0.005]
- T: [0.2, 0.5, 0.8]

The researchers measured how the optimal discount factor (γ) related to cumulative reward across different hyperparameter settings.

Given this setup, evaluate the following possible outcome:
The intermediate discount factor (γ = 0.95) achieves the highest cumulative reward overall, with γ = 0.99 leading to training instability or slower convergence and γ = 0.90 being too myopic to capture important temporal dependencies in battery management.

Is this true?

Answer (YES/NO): NO